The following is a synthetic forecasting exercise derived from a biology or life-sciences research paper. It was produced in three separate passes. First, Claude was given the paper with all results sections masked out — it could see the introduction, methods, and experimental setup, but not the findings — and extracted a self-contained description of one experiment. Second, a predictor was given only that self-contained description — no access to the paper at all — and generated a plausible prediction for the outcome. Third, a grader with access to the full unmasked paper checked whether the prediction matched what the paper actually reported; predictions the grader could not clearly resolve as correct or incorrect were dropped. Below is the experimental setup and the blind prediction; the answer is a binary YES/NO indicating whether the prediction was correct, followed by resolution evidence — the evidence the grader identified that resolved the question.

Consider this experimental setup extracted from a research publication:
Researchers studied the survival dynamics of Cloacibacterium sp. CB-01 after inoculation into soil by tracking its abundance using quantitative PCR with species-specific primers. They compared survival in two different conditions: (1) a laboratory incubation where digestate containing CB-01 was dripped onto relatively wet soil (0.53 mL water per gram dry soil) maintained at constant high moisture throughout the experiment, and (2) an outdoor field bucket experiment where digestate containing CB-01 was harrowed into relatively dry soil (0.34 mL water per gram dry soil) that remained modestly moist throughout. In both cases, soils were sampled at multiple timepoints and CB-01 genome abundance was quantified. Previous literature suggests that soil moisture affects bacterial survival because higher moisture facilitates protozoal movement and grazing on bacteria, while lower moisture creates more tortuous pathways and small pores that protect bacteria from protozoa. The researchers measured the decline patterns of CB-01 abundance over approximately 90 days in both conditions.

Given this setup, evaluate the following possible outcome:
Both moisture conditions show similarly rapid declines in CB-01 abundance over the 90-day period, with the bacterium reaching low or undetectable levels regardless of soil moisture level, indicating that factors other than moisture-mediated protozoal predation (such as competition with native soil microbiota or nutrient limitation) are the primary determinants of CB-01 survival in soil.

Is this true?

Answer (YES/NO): NO